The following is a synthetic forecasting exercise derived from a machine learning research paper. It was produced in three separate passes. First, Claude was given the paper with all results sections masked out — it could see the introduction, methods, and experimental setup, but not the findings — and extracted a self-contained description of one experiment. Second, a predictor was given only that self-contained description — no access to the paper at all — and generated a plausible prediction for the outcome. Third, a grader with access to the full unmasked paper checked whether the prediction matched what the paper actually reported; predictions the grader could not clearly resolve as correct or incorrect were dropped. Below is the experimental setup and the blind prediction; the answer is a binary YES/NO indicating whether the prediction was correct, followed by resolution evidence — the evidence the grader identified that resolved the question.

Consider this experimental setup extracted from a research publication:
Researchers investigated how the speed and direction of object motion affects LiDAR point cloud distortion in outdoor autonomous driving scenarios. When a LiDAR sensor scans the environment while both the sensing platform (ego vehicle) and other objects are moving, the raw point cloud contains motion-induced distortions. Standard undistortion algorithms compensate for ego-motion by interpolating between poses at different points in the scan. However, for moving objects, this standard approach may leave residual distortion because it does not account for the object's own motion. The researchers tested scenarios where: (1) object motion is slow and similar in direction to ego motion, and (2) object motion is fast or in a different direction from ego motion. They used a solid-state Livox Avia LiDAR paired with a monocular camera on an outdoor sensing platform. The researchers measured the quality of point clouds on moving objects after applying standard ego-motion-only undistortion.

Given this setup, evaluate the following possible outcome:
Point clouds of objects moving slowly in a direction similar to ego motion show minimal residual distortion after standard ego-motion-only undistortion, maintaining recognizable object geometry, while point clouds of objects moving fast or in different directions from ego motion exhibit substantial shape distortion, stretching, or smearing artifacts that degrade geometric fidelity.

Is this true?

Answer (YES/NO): YES